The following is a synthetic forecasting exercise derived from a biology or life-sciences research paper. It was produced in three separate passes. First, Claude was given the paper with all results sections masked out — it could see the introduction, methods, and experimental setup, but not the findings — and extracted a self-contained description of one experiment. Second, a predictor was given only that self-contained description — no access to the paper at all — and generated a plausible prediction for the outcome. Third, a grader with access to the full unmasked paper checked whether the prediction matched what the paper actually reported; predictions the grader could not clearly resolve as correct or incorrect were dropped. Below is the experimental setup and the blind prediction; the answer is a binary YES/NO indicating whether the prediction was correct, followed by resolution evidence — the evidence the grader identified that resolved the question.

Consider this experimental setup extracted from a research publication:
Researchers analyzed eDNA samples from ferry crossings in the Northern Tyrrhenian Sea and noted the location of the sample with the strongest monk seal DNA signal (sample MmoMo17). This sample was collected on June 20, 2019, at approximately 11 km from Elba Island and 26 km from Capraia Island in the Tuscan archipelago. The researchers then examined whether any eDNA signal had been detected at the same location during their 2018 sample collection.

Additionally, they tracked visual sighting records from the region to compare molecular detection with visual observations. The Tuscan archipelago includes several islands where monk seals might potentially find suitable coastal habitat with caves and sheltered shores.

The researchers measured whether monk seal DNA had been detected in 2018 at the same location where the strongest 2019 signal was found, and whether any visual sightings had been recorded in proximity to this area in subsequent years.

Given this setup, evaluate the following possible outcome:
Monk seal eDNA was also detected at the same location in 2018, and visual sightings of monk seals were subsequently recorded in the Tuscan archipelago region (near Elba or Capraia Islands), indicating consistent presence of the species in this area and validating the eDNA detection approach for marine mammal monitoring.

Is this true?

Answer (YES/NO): YES